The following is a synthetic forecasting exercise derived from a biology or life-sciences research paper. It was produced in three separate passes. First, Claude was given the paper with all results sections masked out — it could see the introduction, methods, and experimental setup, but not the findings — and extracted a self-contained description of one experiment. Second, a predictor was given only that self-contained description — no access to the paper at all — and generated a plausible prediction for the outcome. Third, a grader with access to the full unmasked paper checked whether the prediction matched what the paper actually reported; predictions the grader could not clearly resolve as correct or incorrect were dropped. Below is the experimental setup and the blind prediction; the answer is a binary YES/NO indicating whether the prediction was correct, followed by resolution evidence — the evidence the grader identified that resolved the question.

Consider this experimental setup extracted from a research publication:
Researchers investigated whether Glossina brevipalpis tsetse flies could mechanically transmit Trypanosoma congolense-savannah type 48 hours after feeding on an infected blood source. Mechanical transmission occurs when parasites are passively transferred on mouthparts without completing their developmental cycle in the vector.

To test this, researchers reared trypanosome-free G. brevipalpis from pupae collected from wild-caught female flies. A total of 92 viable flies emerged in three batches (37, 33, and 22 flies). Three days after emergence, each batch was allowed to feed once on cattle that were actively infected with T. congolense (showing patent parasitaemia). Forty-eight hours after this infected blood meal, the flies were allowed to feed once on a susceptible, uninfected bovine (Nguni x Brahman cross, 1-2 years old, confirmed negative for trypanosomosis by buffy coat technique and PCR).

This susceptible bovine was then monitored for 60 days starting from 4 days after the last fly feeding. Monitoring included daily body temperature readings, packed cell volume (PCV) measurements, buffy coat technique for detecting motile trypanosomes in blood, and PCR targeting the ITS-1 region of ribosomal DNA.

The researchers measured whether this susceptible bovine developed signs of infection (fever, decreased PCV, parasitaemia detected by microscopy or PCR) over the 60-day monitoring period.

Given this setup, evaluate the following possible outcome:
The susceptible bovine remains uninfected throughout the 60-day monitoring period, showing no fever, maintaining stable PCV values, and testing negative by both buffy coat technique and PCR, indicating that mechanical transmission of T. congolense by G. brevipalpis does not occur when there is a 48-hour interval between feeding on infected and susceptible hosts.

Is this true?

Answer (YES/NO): YES